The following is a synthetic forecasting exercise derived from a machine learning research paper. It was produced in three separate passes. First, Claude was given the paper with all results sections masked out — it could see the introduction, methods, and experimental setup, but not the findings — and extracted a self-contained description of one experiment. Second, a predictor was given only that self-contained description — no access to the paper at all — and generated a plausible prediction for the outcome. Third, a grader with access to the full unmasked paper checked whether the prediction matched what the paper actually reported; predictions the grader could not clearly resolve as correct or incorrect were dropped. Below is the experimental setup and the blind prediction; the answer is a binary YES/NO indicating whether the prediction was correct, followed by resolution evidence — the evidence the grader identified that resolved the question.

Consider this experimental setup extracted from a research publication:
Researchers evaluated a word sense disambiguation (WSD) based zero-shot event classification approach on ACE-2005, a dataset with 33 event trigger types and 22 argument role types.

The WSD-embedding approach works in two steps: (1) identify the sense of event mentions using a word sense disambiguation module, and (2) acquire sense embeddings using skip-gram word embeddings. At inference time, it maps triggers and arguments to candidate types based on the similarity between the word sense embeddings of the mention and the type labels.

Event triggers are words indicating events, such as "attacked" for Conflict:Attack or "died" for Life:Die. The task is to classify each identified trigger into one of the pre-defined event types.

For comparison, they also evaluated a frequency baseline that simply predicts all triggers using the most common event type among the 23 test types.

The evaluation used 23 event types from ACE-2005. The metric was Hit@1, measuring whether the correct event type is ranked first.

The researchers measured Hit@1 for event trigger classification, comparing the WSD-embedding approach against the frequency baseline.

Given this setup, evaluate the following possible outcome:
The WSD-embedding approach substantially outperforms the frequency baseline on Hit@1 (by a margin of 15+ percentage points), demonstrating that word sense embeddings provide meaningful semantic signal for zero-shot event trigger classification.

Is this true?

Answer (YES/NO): NO